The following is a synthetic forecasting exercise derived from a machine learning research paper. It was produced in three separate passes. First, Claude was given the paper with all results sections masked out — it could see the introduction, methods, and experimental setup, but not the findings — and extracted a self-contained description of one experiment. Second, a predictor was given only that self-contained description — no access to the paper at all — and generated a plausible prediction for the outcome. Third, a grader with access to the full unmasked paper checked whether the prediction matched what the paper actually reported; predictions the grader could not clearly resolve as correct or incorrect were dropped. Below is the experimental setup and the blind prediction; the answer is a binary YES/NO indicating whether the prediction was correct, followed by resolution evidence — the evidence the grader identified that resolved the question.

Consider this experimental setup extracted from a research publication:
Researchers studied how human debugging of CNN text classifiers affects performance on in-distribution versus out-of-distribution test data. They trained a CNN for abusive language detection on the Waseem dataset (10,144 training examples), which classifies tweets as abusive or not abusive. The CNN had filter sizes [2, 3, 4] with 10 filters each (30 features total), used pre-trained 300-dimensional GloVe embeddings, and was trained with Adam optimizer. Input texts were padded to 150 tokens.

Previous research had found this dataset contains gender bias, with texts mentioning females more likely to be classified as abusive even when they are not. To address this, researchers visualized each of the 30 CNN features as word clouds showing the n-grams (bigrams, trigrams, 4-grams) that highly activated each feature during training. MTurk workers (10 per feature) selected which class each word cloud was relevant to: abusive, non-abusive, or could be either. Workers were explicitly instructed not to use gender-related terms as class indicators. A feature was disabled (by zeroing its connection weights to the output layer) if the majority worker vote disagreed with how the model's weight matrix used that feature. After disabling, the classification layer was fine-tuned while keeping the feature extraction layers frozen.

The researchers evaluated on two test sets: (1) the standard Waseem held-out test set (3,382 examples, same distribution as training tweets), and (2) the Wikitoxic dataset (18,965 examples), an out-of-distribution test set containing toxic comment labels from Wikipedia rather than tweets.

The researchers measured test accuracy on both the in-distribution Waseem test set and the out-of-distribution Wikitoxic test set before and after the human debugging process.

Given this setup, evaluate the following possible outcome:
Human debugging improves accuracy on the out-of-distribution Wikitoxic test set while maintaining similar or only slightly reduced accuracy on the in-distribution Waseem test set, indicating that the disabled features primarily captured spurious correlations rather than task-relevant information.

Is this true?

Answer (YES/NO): NO